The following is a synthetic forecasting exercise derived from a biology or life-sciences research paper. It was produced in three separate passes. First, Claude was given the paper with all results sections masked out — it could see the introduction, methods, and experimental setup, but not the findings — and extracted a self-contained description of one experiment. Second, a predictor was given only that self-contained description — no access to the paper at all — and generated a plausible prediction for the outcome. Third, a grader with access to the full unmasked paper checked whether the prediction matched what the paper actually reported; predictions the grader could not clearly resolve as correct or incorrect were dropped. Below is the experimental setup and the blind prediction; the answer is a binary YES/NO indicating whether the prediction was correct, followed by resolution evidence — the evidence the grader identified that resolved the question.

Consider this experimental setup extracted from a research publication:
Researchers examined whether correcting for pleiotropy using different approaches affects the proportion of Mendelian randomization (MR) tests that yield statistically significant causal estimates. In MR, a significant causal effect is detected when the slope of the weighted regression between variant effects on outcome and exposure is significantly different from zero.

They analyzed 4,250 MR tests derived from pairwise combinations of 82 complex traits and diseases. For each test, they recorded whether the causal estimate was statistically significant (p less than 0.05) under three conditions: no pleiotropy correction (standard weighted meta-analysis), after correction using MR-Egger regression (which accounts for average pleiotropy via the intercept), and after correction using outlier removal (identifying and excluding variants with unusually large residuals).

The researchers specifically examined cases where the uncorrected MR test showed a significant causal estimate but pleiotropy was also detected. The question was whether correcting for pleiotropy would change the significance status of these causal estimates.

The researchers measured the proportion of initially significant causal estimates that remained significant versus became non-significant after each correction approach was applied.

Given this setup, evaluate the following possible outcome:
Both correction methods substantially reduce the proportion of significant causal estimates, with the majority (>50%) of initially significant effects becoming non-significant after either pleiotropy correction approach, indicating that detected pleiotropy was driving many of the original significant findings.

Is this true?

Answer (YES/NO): NO